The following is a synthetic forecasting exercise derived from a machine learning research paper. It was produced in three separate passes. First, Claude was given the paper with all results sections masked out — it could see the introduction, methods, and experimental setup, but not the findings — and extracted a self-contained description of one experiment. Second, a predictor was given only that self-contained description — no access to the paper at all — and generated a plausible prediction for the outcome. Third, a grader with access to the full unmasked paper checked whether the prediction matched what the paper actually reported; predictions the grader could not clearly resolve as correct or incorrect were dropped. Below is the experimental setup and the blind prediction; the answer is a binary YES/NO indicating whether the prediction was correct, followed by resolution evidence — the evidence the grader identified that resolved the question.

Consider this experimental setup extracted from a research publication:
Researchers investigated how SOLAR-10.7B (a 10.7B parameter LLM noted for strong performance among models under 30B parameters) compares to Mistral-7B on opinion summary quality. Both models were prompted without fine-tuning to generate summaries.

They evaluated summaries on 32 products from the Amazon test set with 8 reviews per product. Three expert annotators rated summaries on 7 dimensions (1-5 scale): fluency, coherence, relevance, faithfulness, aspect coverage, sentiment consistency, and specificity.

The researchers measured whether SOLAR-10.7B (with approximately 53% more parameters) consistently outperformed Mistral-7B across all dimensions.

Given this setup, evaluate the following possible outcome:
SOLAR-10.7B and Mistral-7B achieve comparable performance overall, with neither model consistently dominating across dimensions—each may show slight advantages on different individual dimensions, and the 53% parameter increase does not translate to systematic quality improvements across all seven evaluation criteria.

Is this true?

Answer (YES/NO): NO